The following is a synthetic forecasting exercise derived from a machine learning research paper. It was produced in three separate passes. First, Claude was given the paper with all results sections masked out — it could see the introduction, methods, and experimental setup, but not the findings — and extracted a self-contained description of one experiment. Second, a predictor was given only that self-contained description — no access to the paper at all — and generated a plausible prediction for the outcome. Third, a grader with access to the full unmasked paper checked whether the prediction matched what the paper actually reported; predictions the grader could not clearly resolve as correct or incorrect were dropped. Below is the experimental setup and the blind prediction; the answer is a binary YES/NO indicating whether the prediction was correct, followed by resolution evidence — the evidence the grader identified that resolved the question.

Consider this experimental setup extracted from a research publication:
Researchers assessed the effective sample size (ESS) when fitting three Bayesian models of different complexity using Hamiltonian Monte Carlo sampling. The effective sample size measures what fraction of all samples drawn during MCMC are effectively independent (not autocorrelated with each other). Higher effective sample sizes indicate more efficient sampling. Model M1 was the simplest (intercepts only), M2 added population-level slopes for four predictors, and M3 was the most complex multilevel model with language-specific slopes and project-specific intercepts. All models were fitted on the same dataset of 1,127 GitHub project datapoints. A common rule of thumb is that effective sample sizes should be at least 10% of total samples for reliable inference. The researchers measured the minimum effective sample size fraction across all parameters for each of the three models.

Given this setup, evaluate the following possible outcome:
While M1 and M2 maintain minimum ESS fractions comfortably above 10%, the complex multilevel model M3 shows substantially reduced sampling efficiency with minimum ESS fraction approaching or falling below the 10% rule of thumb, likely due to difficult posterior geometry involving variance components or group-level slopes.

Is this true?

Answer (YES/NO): NO